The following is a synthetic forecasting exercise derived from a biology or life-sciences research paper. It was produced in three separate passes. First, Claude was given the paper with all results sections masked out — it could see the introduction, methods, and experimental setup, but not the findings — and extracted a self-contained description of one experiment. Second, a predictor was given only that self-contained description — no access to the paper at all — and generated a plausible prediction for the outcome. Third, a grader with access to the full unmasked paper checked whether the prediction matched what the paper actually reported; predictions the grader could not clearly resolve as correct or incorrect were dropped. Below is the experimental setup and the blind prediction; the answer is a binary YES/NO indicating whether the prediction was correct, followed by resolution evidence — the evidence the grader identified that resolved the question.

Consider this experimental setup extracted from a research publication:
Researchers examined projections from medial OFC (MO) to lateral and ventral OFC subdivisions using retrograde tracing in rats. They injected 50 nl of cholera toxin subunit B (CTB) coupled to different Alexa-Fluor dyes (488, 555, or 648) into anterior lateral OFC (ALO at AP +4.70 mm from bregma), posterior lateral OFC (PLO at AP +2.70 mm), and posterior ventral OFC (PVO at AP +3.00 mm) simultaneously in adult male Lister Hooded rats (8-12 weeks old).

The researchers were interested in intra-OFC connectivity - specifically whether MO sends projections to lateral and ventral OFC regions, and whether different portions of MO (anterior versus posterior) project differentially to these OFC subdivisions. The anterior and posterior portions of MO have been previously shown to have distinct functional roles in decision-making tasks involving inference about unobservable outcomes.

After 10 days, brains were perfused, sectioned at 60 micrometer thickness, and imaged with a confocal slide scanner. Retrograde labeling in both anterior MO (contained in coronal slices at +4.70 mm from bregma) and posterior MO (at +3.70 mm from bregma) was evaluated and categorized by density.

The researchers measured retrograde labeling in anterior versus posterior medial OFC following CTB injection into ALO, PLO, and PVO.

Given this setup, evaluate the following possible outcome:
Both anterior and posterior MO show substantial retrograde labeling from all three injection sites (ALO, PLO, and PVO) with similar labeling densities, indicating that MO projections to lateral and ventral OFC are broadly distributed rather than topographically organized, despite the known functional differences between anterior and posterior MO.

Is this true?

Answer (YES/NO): NO